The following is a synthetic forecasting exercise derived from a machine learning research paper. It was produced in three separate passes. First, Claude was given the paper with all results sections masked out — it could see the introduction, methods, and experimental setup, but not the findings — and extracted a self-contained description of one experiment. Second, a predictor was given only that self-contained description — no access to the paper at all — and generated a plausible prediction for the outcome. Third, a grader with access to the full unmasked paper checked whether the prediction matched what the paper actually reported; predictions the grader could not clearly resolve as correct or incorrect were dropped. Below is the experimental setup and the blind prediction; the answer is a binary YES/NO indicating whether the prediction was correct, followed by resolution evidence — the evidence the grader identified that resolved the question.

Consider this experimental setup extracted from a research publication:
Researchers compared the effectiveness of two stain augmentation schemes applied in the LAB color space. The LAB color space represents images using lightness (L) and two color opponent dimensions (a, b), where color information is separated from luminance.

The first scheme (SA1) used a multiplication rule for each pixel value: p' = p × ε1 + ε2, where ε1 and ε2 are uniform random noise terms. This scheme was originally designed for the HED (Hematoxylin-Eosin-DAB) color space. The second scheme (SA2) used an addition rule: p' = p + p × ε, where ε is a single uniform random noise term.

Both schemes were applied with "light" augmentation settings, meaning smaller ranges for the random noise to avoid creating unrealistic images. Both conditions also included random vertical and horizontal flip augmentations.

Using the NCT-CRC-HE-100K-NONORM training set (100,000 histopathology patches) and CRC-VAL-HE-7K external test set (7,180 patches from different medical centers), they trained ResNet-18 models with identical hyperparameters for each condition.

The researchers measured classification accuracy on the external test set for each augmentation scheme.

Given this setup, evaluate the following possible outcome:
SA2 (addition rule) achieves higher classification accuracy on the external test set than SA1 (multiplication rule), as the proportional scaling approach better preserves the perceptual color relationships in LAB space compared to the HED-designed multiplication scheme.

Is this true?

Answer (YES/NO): YES